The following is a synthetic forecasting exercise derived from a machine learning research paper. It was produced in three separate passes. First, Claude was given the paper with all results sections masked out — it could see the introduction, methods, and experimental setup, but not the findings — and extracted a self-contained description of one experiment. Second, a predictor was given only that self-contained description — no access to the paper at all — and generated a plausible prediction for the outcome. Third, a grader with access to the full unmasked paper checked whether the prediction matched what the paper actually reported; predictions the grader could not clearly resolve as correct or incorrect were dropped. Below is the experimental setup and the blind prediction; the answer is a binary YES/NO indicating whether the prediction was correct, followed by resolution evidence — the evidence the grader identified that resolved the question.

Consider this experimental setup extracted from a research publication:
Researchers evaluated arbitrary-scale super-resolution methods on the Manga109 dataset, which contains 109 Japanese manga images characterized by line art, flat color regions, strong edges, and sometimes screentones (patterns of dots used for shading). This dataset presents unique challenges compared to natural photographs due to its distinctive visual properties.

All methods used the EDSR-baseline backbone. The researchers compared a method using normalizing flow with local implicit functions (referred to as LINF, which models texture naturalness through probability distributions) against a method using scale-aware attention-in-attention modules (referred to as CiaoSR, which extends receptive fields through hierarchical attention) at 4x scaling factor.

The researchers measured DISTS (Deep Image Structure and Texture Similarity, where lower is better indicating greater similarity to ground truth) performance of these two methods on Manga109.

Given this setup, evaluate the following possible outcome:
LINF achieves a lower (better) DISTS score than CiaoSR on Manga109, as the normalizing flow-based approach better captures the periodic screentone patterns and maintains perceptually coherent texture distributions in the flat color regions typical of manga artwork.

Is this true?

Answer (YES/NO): NO